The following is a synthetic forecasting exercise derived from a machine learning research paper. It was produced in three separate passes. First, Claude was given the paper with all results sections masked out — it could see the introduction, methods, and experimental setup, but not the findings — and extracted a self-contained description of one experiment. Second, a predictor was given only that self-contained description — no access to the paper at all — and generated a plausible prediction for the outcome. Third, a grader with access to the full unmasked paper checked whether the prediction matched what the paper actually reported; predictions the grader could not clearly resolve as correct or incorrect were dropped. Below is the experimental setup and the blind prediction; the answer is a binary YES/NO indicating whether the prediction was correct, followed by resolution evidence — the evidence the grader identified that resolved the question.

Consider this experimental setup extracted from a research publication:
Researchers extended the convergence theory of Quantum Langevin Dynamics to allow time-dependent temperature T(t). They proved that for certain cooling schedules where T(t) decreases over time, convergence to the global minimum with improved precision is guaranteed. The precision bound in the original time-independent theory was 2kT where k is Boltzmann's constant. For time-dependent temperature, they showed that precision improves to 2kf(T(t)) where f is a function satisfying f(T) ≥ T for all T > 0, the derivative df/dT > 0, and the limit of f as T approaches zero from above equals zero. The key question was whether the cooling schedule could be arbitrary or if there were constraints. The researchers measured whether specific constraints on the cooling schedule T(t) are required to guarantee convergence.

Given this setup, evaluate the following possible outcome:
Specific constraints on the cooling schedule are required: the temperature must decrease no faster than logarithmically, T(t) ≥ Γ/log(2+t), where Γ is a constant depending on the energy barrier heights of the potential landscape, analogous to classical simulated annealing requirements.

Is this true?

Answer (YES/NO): NO